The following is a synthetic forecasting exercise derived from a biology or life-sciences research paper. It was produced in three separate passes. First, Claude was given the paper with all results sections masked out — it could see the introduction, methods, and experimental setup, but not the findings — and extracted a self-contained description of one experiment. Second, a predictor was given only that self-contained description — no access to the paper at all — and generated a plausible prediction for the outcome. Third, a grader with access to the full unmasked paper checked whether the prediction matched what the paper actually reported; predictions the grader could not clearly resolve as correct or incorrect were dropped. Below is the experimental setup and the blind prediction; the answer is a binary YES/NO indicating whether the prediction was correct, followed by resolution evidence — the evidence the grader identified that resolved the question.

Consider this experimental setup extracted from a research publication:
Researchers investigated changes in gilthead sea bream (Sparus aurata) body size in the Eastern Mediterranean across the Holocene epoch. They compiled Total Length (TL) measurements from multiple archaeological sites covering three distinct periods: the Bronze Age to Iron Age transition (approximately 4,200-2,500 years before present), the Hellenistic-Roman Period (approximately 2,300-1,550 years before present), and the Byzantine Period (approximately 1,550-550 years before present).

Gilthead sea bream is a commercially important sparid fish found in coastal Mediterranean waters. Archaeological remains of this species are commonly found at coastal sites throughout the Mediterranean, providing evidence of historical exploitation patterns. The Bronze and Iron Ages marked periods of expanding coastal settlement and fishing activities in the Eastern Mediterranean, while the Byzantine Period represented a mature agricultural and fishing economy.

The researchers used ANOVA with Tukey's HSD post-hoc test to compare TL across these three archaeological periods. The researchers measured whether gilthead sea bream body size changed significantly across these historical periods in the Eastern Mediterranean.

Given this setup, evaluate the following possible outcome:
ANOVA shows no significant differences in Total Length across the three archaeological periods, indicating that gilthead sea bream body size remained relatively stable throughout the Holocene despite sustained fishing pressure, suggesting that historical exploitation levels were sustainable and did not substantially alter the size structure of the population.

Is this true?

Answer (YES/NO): NO